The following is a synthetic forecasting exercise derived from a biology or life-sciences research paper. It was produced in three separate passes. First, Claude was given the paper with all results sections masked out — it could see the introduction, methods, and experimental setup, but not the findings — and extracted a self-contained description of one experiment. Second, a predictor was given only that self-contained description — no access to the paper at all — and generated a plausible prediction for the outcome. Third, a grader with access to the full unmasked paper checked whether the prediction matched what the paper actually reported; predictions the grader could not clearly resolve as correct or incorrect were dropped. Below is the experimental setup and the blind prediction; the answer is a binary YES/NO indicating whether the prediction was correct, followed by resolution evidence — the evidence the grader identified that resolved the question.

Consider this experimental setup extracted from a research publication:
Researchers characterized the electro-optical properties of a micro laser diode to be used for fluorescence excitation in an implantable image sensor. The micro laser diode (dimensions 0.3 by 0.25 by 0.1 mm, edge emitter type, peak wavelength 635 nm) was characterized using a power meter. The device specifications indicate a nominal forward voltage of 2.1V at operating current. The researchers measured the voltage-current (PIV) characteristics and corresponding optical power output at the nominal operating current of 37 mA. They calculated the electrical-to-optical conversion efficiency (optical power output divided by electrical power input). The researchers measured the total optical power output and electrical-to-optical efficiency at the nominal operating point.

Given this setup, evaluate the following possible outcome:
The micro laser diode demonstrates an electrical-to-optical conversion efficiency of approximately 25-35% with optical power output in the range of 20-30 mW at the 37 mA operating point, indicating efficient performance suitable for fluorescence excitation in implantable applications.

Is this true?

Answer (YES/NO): NO